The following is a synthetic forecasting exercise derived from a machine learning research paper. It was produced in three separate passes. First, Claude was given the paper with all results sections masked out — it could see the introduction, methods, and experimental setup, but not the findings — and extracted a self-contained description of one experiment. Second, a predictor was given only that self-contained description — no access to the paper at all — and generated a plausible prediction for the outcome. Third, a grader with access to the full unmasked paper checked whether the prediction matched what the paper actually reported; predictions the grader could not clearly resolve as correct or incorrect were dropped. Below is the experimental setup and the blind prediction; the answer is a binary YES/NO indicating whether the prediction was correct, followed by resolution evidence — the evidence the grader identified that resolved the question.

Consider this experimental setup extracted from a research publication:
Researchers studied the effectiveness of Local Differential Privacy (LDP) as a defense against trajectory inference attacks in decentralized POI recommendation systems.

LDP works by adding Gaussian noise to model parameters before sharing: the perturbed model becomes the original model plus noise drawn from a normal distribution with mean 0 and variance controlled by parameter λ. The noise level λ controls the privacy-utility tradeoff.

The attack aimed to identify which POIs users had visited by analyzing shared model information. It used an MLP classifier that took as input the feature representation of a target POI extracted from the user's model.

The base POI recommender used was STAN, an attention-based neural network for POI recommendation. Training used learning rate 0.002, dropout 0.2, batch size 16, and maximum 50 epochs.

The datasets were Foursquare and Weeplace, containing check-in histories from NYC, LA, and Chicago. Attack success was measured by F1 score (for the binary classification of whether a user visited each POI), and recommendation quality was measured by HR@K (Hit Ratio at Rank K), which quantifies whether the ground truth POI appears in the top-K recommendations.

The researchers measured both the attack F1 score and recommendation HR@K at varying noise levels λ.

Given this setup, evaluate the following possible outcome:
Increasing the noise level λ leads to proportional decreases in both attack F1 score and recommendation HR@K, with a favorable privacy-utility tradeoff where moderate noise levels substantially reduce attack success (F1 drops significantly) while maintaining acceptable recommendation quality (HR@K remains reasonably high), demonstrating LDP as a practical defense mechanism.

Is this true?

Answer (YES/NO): NO